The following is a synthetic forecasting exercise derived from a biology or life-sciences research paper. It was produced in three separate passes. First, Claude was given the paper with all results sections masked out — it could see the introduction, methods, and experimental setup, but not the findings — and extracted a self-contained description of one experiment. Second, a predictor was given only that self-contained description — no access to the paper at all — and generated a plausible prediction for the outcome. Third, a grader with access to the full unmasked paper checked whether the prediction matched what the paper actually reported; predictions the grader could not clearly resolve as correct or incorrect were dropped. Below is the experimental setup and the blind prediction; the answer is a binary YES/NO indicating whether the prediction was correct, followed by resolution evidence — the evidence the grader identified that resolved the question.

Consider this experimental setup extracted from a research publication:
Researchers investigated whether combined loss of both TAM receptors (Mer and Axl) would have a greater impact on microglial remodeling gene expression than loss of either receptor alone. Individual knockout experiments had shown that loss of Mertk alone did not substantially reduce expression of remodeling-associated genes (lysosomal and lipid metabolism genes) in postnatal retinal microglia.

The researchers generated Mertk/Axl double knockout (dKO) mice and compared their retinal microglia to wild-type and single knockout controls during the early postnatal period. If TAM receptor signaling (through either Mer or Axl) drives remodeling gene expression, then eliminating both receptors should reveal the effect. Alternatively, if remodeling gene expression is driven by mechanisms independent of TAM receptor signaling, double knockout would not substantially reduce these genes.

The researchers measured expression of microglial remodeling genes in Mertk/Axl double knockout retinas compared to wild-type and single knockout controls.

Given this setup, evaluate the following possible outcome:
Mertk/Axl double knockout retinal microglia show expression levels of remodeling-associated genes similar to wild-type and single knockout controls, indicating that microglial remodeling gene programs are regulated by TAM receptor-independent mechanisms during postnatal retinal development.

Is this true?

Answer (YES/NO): YES